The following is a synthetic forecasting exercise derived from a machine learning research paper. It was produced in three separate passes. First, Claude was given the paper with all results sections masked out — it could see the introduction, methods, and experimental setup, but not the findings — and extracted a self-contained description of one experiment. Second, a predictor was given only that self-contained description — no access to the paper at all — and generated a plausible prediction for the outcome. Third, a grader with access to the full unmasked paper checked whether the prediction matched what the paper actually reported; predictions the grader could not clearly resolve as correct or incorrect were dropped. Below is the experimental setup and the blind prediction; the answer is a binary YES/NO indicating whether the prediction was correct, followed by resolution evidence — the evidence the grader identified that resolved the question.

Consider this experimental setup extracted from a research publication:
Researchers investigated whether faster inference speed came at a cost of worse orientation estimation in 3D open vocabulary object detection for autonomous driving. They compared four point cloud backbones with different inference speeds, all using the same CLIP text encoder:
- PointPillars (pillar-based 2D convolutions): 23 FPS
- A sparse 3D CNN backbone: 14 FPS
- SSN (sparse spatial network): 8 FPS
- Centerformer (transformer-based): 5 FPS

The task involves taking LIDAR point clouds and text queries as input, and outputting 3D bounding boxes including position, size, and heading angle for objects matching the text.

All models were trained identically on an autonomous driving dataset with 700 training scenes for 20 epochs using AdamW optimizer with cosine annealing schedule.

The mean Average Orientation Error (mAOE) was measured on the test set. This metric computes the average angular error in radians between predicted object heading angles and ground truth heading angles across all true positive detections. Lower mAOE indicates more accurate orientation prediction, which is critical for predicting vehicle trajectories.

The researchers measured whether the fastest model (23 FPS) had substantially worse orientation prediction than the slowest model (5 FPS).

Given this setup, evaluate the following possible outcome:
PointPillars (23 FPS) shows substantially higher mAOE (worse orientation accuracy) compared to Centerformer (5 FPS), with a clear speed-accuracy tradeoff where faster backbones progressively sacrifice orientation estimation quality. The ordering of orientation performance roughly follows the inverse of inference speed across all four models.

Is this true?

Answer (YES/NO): YES